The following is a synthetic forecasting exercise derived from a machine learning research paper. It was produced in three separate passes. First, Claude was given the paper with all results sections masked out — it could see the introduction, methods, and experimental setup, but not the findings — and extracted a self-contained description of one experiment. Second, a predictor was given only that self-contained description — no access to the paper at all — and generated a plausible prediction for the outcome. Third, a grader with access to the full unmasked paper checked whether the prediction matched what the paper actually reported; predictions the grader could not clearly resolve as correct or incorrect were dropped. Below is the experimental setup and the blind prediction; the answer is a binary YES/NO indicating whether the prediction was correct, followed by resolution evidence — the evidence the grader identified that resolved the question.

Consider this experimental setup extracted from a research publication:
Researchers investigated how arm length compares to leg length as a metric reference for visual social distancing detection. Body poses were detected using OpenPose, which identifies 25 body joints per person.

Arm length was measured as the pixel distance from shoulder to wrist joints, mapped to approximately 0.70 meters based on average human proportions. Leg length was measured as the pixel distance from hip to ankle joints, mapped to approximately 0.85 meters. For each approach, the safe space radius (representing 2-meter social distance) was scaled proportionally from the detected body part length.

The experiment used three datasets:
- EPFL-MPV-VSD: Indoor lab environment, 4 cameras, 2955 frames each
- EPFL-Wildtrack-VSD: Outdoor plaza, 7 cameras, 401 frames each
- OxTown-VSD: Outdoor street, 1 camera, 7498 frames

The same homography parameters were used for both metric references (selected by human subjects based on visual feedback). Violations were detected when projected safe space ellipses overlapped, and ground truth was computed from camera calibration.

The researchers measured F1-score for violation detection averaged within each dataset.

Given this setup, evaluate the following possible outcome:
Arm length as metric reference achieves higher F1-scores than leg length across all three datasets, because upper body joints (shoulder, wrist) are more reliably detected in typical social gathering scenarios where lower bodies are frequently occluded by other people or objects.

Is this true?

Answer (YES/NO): NO